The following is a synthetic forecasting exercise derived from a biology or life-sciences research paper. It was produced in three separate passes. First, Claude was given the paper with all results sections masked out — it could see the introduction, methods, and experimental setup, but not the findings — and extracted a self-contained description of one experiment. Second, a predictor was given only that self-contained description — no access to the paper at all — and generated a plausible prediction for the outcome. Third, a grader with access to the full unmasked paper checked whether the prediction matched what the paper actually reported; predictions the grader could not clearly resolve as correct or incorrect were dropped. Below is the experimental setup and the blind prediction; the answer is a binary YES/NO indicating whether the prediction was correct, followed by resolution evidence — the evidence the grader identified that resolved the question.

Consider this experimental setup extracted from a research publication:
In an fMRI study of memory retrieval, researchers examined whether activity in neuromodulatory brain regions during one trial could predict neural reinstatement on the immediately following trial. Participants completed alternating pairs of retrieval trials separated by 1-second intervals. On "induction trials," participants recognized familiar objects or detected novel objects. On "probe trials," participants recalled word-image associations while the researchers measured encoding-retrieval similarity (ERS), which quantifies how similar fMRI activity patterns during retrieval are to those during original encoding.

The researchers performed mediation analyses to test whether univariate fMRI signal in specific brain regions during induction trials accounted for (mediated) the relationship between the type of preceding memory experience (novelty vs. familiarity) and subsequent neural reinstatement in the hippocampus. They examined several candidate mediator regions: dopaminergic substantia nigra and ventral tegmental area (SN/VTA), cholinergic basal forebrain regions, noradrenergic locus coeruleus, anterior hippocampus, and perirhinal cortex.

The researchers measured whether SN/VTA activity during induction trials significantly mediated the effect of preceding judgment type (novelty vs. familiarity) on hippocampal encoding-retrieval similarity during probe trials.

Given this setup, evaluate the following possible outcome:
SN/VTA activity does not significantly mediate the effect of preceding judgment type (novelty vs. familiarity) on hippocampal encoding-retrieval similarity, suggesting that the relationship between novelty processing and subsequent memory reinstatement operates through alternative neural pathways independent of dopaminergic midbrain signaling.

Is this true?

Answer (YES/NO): NO